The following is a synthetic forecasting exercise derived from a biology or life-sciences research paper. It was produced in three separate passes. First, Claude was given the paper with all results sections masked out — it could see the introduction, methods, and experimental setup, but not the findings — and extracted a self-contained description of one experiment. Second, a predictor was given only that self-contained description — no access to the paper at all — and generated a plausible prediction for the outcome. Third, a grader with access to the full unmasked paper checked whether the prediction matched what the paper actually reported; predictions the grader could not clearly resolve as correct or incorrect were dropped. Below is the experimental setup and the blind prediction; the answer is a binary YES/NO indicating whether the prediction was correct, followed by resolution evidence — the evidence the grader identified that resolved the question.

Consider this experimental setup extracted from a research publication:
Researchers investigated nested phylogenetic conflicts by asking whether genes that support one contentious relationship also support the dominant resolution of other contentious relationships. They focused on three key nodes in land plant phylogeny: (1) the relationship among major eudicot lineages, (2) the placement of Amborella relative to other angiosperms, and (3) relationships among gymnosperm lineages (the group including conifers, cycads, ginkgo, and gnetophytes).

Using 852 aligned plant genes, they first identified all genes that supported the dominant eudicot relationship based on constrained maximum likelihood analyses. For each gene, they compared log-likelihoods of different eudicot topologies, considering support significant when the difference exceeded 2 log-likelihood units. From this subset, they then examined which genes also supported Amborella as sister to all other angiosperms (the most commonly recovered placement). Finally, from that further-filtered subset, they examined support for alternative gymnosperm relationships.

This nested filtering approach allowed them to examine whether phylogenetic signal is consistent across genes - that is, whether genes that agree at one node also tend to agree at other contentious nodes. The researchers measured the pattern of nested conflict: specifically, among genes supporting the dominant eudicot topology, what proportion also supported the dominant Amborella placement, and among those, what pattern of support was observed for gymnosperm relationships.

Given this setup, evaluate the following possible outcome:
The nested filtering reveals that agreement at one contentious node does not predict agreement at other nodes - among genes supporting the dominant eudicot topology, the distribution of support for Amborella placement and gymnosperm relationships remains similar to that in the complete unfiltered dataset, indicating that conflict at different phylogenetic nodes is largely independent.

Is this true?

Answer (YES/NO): NO